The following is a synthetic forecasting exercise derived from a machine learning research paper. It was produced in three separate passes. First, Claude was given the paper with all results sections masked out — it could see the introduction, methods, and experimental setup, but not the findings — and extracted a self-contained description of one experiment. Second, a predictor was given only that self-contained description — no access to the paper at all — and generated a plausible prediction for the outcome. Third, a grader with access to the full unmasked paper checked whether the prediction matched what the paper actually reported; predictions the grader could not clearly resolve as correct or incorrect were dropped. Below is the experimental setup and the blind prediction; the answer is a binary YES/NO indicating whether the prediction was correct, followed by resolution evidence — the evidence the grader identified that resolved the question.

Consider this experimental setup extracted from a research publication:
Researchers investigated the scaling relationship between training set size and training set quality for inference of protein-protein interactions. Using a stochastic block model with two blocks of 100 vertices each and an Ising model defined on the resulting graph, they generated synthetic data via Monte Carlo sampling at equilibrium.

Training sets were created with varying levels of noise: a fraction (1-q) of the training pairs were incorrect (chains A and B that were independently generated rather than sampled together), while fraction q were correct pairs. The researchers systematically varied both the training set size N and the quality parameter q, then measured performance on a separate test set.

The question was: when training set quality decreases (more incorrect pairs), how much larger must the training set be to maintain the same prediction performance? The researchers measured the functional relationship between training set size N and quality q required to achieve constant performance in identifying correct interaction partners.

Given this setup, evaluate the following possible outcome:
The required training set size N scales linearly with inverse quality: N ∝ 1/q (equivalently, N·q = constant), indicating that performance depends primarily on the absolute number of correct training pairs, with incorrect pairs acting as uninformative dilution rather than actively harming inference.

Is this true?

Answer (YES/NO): NO